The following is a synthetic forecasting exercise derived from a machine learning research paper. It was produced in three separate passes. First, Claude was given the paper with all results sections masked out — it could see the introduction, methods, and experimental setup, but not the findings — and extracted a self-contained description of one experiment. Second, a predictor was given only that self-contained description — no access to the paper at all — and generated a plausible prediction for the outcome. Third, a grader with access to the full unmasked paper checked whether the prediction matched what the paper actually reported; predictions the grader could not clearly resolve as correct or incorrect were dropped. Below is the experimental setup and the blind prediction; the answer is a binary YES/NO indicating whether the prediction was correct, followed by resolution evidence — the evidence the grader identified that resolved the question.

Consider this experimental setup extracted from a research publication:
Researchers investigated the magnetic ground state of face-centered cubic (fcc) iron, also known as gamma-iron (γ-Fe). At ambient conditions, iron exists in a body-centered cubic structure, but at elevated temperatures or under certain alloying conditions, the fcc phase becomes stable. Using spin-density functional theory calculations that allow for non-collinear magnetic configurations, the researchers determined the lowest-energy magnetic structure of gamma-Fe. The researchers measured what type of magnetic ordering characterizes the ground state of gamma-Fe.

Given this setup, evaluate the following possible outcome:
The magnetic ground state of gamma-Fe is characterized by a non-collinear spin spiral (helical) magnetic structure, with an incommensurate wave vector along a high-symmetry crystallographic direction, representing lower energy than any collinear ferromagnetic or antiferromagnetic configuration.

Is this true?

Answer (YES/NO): YES